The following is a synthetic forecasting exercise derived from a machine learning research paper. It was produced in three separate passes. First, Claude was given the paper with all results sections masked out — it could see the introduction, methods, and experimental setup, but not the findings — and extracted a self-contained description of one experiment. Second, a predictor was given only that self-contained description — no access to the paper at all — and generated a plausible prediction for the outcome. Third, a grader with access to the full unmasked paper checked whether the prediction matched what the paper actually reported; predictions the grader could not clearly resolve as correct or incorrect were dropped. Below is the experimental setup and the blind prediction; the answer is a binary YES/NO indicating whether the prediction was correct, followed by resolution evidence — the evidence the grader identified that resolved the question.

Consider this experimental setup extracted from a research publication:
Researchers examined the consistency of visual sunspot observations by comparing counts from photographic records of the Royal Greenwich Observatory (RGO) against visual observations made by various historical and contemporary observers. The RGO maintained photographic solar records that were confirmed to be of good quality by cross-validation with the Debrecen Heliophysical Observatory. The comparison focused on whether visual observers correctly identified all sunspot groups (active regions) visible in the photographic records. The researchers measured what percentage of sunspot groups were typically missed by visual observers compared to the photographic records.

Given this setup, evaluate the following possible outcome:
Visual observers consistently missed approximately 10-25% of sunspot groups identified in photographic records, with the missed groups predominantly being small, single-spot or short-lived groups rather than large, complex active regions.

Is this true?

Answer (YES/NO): NO